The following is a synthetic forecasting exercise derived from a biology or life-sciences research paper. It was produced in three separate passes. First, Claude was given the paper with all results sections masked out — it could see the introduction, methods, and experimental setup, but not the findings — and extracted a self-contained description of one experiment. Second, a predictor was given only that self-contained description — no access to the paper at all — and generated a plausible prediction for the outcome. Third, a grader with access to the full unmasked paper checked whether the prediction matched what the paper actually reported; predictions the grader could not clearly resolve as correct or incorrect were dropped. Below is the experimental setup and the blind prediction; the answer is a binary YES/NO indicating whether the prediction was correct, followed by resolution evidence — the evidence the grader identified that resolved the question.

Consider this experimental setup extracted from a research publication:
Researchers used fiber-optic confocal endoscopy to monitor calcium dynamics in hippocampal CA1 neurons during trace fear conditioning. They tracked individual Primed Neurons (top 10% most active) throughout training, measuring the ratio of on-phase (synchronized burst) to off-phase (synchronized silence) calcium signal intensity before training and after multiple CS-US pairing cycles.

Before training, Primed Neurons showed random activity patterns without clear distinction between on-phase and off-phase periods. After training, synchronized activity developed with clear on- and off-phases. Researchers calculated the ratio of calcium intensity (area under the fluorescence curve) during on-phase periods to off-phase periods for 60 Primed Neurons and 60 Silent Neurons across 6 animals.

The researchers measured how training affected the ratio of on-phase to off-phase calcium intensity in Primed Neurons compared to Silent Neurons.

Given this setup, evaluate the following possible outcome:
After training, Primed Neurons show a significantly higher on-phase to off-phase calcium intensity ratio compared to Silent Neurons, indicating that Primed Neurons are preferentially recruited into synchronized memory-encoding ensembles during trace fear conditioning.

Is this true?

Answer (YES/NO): YES